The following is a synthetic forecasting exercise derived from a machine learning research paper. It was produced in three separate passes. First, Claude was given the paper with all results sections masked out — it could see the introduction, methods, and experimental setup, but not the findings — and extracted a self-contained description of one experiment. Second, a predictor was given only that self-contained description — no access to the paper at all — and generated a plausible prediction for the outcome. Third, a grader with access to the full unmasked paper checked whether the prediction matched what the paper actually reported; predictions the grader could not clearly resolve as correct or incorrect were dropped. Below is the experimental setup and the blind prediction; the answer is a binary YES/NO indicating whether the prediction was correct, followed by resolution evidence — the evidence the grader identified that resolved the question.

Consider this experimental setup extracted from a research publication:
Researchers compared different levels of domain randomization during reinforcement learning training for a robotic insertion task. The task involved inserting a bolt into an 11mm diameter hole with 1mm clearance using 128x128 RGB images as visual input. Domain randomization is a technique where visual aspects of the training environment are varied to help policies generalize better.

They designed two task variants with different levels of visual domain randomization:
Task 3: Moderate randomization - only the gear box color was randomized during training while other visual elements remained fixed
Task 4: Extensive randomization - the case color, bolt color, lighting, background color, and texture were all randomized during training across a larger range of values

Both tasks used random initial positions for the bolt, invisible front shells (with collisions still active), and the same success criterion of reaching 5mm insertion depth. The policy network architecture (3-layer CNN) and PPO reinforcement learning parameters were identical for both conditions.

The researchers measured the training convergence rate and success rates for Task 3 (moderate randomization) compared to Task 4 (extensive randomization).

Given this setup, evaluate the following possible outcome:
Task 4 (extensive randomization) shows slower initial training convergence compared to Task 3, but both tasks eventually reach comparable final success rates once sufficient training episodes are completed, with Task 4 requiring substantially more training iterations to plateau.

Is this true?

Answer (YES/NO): YES